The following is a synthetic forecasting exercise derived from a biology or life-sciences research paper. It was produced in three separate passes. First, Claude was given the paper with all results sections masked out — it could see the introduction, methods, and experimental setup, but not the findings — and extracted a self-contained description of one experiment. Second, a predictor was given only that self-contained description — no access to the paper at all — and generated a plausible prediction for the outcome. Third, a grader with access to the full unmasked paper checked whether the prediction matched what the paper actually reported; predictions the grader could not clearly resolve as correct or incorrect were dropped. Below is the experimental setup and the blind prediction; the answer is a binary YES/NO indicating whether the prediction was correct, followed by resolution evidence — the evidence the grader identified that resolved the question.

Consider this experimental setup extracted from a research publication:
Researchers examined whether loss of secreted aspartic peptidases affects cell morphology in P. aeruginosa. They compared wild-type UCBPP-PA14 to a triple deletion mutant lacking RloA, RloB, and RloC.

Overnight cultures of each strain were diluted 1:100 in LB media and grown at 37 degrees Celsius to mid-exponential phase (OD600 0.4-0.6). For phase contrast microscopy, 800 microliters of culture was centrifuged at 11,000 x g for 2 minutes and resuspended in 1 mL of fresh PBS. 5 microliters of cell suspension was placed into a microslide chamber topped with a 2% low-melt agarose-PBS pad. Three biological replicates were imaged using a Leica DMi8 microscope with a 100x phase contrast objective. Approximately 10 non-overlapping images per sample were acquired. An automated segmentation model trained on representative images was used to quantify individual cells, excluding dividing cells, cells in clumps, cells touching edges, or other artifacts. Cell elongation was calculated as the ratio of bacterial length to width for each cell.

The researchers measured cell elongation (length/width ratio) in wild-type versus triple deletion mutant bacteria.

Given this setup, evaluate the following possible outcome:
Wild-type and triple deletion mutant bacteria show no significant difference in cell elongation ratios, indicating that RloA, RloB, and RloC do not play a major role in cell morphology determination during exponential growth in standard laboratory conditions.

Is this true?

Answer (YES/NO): NO